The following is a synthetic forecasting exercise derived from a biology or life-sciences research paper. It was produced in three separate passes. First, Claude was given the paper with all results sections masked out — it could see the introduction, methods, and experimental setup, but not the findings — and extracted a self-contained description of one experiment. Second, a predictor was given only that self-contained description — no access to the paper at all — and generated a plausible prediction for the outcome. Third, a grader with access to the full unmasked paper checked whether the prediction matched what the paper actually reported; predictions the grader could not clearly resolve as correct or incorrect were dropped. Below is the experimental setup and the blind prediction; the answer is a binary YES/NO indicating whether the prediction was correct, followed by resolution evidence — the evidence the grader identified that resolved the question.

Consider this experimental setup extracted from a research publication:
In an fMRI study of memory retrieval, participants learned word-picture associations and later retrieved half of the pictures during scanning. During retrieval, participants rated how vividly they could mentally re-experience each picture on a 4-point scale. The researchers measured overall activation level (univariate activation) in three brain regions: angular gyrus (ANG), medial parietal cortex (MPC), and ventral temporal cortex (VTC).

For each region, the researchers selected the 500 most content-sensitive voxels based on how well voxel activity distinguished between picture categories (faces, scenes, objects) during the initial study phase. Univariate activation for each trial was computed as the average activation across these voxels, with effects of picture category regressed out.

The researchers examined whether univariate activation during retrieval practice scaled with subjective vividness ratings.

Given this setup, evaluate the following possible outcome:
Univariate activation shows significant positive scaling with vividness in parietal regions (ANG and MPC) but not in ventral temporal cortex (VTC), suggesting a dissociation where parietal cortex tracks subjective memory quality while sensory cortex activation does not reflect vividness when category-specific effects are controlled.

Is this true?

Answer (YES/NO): YES